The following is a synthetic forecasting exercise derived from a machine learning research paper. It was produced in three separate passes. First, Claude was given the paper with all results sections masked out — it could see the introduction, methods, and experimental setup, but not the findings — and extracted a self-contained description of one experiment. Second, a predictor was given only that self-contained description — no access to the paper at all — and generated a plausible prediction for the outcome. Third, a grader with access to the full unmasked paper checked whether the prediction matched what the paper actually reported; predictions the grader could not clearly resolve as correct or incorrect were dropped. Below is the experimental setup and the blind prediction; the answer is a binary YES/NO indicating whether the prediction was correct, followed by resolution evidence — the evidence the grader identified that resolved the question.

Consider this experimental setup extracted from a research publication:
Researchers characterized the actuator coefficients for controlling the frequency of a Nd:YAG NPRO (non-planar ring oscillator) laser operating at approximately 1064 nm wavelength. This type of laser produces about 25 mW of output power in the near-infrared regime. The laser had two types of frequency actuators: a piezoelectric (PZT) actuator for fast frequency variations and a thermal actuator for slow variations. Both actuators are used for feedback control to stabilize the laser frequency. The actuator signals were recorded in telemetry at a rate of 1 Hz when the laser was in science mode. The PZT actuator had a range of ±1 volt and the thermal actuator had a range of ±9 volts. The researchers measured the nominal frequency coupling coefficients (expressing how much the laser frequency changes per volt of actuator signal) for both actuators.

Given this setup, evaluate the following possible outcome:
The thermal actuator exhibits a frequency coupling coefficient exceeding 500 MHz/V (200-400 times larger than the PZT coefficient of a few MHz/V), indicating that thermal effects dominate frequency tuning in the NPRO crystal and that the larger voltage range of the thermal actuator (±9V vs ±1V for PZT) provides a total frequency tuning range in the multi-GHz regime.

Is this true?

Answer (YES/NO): NO